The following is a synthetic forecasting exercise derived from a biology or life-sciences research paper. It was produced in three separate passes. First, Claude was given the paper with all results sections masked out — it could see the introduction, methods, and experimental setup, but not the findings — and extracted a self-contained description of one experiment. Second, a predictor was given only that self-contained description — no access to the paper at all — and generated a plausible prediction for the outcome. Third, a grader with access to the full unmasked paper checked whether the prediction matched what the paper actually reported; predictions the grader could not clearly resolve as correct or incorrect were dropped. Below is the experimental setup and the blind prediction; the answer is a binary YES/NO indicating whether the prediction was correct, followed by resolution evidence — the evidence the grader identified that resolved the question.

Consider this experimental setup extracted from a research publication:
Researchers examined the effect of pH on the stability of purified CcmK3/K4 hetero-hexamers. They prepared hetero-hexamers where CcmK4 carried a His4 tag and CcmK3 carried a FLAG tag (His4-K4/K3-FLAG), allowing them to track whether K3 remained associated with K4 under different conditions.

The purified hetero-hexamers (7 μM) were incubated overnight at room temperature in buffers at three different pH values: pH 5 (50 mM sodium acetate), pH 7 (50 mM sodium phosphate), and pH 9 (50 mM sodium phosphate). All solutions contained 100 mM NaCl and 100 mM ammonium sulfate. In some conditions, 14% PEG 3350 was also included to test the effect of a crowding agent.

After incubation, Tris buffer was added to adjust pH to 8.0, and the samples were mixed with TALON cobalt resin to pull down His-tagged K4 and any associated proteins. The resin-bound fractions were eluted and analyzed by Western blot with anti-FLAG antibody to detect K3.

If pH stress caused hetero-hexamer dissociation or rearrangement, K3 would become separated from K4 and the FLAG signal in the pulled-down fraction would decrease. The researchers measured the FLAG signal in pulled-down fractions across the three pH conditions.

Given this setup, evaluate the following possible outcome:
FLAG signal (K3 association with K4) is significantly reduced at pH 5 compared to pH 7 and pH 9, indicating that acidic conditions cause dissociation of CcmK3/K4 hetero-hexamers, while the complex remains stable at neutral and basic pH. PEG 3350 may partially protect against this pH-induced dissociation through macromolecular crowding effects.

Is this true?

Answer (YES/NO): NO